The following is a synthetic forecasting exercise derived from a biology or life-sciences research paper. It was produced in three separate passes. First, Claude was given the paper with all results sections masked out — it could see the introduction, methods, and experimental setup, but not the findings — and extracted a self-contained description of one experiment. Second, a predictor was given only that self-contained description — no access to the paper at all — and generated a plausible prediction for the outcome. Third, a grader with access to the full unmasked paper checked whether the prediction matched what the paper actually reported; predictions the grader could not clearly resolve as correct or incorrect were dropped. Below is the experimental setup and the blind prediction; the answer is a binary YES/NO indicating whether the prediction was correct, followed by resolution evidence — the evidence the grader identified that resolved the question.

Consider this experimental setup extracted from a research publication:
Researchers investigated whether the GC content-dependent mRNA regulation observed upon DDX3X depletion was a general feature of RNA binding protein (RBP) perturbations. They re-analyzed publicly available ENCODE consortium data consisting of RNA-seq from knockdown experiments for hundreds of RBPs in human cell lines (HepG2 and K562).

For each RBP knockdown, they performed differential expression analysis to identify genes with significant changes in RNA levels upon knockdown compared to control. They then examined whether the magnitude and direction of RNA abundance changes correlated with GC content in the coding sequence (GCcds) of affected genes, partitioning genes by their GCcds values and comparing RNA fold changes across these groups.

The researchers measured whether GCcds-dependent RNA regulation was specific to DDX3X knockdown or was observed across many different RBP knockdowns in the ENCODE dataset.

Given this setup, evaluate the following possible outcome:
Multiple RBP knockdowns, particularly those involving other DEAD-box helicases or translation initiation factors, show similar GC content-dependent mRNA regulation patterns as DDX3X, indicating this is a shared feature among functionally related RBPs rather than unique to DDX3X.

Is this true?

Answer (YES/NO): NO